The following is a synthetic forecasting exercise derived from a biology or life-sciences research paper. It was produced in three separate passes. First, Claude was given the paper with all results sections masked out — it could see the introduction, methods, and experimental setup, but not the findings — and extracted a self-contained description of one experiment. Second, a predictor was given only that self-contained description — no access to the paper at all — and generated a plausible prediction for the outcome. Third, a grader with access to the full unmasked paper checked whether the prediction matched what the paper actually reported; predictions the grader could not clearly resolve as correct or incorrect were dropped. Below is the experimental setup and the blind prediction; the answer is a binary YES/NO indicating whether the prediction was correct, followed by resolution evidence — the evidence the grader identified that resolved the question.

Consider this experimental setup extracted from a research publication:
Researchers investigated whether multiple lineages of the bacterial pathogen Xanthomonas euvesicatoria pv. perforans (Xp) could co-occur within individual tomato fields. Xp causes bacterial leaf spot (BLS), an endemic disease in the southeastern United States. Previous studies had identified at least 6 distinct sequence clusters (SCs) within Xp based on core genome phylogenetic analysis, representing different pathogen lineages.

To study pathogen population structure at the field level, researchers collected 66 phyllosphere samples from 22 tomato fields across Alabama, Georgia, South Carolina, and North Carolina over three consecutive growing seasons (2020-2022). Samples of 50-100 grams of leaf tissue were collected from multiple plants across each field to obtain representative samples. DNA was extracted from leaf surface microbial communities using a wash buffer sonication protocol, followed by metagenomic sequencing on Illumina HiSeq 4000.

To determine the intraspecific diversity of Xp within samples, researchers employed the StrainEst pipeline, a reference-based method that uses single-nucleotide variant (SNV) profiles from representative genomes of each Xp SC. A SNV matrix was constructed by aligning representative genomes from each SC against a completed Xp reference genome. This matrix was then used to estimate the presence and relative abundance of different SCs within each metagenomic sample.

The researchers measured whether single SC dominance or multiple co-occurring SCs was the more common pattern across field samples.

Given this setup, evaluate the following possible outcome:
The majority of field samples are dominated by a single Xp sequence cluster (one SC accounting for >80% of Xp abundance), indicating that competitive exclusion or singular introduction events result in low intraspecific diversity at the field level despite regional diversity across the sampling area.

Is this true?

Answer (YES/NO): NO